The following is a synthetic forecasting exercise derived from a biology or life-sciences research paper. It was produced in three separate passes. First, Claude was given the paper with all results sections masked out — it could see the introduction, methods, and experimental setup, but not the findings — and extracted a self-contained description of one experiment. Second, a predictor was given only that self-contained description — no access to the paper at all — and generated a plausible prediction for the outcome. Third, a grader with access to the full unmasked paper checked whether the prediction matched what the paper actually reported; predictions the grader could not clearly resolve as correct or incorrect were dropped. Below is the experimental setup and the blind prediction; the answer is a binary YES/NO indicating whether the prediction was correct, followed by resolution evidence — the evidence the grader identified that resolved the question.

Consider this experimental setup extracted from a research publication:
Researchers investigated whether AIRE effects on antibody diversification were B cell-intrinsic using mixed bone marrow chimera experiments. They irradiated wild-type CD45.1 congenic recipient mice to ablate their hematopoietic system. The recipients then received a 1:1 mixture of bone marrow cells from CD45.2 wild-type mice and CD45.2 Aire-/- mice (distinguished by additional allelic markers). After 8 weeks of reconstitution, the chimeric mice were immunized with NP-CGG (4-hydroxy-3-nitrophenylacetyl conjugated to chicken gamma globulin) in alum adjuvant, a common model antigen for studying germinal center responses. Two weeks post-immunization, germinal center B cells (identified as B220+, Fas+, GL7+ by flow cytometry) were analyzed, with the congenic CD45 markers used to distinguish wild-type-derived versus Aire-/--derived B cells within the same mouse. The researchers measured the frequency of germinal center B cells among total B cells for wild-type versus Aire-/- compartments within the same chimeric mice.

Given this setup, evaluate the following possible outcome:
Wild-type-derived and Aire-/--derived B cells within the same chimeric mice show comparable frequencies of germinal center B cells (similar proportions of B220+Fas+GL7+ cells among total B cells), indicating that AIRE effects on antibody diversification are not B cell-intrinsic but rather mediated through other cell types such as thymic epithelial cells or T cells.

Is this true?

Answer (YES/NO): NO